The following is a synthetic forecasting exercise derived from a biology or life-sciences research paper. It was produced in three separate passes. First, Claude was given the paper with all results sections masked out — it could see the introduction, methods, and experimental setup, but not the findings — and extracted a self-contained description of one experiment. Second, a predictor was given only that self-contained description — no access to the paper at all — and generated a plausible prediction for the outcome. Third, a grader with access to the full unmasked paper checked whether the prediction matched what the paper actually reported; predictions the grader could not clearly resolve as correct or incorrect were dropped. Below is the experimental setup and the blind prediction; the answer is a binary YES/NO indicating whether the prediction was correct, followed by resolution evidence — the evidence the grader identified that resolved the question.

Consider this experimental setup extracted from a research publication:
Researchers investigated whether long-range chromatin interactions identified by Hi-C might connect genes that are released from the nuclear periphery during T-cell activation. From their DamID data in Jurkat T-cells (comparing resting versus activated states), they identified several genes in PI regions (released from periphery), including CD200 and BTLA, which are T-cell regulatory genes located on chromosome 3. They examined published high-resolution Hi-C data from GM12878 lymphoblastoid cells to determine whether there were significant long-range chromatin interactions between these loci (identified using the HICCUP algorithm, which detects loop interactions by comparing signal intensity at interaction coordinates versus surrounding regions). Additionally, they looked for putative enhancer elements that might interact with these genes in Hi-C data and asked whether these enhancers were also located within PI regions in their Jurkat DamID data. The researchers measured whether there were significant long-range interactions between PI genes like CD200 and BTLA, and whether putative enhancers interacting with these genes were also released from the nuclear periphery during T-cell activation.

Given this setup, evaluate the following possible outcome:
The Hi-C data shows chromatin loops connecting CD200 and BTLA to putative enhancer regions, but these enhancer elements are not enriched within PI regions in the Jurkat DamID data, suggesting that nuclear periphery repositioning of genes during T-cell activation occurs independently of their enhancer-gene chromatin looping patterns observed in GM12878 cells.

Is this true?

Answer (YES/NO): NO